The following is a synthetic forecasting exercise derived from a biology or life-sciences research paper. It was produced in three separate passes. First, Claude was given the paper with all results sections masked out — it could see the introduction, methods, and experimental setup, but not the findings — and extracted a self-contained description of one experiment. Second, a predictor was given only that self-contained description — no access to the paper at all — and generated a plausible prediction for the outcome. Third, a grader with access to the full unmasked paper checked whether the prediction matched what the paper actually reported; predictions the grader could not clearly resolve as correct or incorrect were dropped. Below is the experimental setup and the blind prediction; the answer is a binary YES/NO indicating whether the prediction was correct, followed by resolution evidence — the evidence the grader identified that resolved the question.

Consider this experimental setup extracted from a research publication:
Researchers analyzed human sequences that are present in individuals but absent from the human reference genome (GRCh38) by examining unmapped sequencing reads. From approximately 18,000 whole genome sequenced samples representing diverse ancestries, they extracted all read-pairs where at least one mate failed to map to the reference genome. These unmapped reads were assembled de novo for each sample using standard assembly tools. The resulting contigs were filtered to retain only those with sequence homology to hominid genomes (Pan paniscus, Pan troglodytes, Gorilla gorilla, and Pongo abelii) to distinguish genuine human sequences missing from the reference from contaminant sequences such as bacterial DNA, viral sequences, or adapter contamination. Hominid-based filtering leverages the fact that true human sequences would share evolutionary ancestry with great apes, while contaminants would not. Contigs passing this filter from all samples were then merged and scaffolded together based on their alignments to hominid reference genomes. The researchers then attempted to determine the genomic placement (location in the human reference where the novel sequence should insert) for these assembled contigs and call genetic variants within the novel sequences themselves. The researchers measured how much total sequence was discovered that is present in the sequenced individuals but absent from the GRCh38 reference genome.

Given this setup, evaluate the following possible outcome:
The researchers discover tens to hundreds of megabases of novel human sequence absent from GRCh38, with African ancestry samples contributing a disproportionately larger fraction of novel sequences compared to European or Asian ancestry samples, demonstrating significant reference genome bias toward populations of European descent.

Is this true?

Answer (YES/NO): NO